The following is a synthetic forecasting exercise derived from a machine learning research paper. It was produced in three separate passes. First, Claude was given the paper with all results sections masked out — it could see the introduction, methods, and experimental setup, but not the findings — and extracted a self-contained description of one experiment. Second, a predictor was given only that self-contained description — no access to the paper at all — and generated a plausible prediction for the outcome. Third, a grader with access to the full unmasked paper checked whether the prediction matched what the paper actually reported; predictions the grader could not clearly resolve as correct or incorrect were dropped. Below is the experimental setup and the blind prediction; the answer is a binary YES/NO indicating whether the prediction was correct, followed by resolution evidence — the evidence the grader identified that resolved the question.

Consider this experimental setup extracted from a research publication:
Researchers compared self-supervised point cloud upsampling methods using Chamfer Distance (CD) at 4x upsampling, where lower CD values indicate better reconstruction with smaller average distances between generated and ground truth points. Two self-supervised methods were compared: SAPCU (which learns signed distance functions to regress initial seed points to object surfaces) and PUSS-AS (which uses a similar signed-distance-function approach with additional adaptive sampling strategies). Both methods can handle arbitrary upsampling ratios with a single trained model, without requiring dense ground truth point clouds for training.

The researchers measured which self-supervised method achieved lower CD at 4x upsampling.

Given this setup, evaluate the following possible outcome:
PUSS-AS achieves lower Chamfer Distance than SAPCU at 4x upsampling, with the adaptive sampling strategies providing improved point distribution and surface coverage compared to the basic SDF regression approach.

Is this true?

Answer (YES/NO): YES